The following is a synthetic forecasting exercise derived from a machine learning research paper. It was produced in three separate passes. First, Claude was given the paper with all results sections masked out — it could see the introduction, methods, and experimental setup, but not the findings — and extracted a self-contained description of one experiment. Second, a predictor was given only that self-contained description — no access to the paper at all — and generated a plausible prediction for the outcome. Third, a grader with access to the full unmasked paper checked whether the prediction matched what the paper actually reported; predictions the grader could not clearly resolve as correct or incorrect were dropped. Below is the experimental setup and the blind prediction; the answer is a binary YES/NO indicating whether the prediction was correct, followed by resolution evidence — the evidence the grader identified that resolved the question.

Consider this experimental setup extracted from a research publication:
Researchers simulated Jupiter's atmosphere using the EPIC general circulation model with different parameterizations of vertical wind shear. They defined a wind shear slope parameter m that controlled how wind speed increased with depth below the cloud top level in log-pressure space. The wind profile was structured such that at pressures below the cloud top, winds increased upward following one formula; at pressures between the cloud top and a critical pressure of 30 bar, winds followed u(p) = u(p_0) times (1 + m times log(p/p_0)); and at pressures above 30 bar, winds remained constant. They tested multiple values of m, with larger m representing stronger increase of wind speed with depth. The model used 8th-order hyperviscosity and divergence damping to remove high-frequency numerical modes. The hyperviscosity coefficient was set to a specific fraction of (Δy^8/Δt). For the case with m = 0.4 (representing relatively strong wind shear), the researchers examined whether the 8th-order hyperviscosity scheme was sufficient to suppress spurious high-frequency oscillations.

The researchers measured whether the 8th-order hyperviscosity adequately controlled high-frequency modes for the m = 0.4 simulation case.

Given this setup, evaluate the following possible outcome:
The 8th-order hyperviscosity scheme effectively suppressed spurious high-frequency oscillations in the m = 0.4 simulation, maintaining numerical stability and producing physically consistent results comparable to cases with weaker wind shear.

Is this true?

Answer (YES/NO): NO